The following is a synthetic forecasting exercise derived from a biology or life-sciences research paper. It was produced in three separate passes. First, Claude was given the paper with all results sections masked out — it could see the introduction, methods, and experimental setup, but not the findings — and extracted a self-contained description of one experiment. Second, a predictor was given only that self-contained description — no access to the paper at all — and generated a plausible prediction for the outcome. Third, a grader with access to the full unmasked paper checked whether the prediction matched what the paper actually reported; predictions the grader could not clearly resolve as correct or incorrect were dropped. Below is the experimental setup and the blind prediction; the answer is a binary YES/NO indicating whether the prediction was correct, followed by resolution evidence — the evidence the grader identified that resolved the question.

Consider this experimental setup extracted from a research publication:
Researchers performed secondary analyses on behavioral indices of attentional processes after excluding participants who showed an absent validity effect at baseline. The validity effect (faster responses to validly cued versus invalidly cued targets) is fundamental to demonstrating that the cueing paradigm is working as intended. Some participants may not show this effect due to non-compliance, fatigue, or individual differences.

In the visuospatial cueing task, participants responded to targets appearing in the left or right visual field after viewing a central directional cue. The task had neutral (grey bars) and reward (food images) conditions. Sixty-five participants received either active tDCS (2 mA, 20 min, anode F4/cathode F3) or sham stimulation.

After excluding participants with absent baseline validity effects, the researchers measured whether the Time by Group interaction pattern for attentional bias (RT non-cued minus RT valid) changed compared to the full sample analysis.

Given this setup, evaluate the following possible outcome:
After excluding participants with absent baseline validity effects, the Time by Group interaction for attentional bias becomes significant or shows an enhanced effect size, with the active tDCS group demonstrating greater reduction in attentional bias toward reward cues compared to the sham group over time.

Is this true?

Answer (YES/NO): NO